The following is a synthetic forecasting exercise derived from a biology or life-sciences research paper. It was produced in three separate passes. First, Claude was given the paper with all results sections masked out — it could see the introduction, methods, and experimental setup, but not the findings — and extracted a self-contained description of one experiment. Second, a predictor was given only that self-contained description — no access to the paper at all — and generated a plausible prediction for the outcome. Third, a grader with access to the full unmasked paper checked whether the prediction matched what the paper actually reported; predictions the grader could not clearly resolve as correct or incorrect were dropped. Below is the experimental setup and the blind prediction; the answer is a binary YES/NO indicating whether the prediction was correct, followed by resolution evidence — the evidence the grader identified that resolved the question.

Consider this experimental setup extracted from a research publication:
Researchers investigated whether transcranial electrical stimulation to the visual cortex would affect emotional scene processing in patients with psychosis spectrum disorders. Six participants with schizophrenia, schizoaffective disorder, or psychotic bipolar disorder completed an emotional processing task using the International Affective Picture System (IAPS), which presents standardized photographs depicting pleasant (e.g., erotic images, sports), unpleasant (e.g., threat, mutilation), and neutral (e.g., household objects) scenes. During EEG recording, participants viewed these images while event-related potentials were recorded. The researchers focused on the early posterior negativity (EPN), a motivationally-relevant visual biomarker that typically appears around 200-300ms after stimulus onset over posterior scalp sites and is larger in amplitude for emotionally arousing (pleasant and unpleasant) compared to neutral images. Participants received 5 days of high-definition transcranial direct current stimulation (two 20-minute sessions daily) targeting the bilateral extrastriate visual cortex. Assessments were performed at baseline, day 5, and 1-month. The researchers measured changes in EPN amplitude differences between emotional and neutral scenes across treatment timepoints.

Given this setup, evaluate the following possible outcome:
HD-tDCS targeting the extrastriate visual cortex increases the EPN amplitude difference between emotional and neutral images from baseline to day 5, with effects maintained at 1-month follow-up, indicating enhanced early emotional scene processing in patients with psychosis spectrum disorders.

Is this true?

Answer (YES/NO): NO